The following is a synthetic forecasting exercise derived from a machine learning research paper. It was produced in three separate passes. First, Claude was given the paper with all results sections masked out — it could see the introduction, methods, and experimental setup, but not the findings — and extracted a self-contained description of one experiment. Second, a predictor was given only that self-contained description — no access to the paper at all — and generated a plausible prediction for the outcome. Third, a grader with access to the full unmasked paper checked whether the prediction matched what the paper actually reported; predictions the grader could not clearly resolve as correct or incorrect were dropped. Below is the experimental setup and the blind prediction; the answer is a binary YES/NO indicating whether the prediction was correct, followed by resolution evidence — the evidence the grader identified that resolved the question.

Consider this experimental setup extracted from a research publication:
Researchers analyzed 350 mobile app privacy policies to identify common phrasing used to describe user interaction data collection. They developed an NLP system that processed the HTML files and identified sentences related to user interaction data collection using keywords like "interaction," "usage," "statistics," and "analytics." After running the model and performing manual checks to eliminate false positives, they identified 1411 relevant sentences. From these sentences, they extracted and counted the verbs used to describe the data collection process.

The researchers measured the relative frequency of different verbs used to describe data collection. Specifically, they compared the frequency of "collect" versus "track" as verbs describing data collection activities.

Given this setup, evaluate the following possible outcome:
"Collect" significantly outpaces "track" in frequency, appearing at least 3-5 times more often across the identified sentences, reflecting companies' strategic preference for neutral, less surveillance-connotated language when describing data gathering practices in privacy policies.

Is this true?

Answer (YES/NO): NO